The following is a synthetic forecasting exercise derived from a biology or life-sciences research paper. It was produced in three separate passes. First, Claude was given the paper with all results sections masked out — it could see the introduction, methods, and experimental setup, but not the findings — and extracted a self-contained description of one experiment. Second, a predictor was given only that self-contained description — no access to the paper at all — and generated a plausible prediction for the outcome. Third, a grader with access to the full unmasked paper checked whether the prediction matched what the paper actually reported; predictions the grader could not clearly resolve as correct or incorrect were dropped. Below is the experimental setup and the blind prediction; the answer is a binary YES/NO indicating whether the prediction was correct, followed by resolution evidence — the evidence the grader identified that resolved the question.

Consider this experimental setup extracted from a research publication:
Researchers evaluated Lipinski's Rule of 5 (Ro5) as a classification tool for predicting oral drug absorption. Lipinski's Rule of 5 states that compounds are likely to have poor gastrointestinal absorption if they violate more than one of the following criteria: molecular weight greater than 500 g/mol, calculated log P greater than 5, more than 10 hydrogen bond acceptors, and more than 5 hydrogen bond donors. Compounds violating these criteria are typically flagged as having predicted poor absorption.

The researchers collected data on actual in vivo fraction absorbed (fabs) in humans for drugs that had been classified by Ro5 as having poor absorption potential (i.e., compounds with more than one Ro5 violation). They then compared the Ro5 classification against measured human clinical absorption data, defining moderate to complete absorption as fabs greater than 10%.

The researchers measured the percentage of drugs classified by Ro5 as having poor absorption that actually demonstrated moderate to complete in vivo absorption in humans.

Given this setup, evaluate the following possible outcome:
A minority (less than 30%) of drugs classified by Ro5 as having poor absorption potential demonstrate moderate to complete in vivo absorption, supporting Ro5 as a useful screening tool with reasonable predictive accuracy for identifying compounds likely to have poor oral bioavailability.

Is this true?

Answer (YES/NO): NO